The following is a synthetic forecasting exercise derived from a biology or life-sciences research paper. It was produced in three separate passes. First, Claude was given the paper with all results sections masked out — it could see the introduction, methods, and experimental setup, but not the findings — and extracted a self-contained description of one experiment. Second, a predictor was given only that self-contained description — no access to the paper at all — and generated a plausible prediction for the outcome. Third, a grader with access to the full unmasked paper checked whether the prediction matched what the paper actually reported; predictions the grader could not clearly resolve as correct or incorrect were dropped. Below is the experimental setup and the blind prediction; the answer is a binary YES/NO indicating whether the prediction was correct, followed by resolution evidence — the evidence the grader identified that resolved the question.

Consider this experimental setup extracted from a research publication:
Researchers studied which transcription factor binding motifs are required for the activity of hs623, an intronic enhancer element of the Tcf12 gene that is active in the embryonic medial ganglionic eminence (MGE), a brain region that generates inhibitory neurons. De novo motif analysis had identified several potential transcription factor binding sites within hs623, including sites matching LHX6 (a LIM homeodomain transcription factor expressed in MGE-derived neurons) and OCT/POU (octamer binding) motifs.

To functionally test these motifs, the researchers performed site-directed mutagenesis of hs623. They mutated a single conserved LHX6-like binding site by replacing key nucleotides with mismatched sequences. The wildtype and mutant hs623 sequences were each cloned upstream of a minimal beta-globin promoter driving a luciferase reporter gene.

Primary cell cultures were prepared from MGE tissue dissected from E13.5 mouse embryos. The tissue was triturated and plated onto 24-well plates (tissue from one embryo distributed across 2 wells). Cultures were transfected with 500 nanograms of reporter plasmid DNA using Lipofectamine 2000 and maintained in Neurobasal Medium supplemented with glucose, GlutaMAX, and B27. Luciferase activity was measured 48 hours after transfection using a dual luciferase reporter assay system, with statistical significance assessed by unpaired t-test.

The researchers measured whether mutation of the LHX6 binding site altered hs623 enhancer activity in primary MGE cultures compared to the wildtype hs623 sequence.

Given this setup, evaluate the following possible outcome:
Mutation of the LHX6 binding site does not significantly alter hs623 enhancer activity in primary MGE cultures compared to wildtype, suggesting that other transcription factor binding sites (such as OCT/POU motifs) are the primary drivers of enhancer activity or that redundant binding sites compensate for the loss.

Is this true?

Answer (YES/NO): NO